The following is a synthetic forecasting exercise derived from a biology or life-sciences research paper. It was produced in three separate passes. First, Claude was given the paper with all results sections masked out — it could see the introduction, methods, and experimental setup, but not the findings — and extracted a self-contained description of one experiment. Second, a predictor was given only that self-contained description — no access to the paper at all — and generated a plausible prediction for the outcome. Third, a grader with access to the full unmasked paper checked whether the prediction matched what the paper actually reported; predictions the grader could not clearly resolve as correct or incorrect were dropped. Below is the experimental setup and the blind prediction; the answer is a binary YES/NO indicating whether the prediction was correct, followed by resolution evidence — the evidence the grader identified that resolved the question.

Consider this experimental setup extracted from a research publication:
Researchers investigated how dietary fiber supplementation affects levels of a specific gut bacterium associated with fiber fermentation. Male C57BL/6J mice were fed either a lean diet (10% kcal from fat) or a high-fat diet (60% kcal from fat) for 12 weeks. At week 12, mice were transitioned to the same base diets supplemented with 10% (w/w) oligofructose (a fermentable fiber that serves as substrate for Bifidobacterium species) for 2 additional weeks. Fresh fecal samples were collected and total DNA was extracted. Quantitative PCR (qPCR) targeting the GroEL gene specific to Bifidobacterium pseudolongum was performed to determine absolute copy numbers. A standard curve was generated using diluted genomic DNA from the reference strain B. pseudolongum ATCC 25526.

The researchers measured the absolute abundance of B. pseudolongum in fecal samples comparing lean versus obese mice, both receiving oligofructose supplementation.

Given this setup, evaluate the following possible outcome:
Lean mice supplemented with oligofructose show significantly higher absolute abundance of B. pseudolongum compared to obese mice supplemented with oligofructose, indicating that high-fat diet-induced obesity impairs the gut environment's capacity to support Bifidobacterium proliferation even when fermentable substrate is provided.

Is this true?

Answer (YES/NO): NO